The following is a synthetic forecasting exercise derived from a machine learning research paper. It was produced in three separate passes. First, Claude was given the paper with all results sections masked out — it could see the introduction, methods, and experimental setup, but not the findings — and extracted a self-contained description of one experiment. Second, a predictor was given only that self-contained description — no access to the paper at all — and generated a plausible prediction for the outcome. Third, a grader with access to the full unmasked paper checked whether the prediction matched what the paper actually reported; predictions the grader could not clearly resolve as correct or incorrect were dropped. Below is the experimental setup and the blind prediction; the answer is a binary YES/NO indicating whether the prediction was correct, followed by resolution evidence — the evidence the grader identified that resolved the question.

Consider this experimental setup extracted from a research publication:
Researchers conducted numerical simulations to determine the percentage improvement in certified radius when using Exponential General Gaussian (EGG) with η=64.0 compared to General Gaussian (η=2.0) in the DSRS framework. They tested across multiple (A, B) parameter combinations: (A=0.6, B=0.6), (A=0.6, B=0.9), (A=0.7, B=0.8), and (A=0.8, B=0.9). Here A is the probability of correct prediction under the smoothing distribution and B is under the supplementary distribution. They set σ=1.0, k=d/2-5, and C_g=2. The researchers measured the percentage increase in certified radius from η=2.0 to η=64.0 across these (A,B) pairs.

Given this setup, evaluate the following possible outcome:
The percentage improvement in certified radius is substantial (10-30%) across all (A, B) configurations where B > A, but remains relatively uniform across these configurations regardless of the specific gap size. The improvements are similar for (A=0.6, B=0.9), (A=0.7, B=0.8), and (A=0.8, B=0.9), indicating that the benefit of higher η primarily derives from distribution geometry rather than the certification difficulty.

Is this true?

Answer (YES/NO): NO